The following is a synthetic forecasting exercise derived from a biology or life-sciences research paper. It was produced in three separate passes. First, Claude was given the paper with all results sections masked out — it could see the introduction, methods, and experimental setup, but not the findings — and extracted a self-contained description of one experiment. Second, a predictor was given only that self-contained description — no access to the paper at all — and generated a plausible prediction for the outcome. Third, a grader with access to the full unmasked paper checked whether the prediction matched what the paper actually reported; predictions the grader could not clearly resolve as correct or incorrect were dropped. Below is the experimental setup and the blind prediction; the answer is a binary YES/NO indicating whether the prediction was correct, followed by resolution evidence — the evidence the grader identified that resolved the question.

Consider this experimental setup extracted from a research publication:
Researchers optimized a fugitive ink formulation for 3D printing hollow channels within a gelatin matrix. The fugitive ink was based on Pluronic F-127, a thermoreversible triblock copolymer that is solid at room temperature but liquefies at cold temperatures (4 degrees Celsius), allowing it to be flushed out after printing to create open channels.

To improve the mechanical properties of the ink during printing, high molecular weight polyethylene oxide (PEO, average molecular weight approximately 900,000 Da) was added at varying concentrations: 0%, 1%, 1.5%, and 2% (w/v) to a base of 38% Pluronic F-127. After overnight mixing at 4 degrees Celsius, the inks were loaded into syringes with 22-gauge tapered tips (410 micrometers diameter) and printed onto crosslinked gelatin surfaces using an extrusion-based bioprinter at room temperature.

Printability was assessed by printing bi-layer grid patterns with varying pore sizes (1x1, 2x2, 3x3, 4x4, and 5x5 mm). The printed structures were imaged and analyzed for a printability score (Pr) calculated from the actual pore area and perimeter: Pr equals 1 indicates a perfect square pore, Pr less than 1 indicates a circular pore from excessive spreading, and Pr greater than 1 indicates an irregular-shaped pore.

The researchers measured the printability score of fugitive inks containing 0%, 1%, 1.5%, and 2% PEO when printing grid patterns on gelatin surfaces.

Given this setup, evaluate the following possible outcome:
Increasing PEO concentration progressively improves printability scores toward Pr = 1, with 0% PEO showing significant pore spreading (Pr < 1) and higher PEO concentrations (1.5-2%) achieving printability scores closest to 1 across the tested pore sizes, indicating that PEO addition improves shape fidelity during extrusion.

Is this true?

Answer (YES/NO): NO